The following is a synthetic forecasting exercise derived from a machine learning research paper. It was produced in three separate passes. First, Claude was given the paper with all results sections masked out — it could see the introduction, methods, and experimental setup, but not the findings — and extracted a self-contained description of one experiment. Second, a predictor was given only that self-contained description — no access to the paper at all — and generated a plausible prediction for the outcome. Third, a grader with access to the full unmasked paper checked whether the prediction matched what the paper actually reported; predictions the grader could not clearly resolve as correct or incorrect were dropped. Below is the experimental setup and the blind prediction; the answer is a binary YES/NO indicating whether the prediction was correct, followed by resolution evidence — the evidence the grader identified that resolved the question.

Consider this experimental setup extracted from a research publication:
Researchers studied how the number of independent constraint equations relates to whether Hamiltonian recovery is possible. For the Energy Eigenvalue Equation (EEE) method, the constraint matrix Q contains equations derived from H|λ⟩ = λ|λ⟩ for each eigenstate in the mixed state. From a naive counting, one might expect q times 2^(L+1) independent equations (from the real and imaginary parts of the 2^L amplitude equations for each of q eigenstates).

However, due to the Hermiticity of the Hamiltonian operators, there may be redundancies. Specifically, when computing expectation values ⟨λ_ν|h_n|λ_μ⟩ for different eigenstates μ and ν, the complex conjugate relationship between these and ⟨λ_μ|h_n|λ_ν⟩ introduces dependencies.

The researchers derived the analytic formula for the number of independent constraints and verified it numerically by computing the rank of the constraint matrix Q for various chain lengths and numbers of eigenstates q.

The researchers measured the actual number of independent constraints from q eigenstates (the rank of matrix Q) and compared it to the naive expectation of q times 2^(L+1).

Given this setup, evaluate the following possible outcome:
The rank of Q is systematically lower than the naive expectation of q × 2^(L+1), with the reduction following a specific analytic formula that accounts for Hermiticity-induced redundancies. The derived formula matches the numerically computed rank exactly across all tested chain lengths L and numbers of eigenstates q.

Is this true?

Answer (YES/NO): YES